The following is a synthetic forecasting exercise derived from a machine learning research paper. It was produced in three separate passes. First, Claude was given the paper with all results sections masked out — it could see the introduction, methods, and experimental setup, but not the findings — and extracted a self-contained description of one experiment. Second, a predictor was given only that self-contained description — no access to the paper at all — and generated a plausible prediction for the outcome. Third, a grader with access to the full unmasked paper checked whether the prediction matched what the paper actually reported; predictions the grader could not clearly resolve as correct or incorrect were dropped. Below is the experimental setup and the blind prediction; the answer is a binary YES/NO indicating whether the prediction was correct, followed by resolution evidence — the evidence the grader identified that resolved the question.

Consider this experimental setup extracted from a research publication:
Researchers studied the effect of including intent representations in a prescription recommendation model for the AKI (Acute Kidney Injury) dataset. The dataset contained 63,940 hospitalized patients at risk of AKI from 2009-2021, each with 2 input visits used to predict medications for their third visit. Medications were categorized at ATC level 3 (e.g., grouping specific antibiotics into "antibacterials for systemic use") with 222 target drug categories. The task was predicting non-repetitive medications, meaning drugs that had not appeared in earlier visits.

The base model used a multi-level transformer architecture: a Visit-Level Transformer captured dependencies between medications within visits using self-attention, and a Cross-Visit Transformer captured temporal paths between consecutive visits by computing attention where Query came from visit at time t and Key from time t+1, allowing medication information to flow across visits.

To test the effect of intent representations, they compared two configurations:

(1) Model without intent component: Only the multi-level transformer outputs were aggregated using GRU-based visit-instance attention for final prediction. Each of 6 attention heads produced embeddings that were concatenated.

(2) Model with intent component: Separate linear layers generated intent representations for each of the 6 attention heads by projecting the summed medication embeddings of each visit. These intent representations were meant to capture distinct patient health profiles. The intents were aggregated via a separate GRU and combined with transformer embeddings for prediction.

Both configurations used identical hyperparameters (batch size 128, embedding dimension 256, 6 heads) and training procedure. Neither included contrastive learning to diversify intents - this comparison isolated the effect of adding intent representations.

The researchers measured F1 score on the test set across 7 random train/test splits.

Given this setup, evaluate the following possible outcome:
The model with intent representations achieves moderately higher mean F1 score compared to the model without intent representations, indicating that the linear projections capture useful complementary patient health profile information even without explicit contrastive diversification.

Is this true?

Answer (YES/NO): NO